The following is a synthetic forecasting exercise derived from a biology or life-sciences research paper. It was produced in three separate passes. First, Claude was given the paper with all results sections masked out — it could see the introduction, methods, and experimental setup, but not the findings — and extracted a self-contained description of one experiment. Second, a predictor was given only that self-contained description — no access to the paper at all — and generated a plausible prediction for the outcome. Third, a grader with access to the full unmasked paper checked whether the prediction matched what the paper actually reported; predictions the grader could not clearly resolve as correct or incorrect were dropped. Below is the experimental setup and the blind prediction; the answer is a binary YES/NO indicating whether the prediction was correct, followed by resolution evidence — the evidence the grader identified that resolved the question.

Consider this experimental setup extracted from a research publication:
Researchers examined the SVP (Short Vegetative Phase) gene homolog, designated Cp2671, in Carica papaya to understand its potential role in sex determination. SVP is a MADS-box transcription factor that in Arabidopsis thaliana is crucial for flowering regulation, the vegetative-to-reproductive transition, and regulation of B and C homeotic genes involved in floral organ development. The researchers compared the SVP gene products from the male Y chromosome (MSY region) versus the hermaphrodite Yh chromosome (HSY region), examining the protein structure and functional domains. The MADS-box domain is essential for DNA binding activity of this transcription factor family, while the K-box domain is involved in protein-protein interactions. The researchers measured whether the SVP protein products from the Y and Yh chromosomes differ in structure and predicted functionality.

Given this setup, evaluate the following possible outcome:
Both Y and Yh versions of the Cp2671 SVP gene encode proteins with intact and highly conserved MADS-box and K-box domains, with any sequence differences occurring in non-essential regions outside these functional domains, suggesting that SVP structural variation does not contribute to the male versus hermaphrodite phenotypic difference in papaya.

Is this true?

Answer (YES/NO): NO